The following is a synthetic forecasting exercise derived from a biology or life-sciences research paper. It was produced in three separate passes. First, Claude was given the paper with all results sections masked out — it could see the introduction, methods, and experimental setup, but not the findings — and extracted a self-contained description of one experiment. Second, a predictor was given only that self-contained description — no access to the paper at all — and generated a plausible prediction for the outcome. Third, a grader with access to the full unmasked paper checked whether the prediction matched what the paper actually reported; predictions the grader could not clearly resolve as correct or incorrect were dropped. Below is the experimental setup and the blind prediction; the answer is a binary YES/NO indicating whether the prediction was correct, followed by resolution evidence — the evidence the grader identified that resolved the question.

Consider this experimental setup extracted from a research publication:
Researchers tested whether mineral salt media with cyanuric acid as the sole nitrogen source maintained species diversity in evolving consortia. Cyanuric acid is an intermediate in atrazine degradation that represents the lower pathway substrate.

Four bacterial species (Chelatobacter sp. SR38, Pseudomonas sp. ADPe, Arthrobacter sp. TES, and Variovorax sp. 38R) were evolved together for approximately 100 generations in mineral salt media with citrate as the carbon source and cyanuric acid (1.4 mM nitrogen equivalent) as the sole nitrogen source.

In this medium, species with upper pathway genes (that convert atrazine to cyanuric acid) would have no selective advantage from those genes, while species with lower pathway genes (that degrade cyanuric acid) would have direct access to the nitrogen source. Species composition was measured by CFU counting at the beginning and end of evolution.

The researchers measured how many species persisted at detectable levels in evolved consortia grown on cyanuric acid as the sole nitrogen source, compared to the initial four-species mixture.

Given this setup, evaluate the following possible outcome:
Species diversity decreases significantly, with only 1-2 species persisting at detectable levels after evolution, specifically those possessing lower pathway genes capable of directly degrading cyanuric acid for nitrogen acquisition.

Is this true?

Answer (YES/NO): NO